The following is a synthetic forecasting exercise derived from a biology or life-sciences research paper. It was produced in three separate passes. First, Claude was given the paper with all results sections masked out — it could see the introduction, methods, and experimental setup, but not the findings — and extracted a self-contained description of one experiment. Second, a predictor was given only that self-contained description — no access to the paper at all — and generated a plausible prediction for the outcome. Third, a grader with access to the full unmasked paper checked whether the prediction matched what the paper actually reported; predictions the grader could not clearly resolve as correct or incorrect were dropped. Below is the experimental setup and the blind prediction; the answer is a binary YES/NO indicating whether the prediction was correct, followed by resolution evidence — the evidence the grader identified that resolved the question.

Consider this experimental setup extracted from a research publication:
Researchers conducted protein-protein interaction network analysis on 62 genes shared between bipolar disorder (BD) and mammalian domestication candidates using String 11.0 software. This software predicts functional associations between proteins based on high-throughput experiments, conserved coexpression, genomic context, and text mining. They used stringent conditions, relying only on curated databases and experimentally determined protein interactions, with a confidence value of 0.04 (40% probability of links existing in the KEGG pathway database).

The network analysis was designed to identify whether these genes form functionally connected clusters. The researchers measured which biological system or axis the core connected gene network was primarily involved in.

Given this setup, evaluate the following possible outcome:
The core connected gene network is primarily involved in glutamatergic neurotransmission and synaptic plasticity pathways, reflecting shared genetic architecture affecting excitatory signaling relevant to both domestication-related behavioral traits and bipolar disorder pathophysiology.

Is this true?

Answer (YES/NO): NO